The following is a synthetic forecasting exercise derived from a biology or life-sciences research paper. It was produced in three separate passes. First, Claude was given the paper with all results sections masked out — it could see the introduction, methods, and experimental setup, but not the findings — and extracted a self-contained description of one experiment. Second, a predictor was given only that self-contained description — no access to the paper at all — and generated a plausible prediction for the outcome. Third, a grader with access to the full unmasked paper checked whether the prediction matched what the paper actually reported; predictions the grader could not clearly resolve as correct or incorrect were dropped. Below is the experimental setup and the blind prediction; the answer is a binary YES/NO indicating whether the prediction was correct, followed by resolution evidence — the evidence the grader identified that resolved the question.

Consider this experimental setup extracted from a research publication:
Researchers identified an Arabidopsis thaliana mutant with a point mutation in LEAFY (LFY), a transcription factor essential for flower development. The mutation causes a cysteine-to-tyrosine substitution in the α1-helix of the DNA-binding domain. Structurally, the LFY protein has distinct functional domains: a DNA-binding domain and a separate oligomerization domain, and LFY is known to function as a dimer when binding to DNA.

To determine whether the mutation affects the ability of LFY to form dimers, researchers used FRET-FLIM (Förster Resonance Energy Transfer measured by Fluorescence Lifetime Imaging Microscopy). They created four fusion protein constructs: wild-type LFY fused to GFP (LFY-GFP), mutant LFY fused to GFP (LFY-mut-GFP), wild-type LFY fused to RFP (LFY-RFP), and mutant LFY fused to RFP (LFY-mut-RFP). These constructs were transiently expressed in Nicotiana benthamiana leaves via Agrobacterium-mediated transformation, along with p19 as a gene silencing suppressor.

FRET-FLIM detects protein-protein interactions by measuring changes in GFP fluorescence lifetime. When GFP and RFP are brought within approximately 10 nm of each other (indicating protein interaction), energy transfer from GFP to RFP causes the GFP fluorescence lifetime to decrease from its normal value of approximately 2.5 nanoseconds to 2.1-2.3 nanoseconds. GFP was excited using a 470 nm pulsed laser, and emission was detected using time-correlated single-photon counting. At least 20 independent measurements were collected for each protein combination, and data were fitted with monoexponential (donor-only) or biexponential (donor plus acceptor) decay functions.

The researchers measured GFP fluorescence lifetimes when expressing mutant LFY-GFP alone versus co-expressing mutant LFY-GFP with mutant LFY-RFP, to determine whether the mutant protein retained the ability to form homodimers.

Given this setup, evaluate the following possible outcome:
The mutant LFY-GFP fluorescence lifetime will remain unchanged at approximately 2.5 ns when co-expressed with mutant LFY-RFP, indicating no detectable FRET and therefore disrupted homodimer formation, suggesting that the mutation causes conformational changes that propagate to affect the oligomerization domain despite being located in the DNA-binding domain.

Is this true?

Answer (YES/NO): NO